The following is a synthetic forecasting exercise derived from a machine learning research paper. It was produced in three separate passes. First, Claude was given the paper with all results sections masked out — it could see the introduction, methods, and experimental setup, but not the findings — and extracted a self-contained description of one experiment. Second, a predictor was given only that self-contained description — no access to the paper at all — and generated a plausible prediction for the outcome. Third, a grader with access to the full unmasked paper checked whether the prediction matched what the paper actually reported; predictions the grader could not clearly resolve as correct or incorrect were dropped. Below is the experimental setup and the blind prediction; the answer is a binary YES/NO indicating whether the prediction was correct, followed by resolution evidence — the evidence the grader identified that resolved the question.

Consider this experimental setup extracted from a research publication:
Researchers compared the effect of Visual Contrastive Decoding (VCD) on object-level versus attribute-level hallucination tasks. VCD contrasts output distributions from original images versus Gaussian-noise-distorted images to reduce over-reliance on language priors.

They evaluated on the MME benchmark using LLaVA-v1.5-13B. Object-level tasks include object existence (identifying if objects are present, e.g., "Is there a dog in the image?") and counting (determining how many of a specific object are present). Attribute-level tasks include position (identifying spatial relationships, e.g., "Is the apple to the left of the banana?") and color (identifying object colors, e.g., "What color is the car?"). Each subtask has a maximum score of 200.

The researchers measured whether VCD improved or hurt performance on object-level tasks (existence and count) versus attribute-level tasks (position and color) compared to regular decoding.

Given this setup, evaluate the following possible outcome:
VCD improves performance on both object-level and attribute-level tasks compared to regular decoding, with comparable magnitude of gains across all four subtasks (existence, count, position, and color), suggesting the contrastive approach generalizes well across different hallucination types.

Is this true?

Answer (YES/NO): NO